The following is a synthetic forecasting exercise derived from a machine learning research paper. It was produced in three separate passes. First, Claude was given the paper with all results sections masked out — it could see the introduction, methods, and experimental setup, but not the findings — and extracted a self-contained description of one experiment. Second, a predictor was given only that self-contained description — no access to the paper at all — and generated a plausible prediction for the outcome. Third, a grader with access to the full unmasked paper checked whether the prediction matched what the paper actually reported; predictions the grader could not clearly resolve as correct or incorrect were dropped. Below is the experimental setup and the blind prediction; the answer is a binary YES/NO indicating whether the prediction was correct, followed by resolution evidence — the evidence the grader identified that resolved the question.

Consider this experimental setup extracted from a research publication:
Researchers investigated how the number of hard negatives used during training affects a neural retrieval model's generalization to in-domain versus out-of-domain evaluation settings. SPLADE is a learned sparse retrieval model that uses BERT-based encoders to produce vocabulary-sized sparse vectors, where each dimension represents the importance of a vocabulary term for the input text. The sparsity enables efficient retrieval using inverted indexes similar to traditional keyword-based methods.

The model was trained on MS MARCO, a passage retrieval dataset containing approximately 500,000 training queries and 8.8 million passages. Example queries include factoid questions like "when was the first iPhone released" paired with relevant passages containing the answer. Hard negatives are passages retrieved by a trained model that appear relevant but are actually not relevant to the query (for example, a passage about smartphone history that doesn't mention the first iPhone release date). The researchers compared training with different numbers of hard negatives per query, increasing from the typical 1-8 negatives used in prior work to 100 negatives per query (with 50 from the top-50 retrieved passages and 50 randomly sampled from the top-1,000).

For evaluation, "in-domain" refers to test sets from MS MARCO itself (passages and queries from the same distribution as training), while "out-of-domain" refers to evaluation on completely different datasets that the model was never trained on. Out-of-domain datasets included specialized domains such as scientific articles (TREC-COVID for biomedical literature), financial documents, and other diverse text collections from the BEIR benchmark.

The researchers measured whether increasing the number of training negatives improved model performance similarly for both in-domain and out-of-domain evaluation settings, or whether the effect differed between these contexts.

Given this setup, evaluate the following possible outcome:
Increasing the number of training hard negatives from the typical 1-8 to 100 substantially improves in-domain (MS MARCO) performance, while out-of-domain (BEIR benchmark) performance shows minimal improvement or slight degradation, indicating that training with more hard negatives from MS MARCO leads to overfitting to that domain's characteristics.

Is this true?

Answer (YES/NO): YES